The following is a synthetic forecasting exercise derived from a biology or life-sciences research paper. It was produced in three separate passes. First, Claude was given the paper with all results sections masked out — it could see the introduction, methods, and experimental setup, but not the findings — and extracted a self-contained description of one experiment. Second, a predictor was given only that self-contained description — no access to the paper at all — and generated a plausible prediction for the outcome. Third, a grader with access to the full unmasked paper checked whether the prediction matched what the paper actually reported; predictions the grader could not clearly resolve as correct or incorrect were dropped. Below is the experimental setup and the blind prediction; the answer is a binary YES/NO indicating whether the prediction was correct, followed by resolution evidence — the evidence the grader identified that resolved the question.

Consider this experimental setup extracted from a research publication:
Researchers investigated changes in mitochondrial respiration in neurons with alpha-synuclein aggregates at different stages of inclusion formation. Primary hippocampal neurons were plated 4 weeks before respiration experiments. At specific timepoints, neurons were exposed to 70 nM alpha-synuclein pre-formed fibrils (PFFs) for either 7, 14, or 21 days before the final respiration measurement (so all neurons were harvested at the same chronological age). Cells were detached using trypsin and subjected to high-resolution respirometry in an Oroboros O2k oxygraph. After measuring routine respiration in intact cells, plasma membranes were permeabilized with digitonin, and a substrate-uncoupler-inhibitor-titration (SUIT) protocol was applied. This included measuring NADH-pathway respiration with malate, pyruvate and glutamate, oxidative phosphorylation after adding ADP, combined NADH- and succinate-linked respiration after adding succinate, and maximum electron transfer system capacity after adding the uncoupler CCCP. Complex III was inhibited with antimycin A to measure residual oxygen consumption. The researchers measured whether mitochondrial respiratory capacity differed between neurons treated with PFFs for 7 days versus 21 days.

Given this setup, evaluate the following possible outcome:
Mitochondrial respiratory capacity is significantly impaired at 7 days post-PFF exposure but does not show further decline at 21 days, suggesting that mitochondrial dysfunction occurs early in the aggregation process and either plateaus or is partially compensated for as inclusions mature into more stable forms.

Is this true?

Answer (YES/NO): NO